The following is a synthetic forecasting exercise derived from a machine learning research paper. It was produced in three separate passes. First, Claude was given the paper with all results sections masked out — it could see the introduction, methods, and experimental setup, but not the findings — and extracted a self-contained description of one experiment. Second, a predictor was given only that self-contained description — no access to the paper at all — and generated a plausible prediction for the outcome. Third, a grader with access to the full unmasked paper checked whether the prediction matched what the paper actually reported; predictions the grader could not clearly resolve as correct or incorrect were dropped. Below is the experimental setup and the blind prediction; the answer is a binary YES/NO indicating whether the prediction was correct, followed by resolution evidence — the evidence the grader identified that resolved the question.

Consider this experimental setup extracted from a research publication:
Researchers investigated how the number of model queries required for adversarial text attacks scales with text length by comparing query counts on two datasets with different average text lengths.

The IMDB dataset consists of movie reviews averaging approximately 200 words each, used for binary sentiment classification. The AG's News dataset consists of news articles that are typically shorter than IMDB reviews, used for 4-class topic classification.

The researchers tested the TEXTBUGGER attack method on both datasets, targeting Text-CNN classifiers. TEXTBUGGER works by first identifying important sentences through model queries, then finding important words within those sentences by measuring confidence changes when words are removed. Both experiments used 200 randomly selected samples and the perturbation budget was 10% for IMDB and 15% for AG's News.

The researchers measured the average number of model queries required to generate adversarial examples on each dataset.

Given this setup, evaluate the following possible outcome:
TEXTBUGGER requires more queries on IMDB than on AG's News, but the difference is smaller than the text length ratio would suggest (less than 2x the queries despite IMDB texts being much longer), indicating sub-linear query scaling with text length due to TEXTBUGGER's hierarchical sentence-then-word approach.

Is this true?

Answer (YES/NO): NO